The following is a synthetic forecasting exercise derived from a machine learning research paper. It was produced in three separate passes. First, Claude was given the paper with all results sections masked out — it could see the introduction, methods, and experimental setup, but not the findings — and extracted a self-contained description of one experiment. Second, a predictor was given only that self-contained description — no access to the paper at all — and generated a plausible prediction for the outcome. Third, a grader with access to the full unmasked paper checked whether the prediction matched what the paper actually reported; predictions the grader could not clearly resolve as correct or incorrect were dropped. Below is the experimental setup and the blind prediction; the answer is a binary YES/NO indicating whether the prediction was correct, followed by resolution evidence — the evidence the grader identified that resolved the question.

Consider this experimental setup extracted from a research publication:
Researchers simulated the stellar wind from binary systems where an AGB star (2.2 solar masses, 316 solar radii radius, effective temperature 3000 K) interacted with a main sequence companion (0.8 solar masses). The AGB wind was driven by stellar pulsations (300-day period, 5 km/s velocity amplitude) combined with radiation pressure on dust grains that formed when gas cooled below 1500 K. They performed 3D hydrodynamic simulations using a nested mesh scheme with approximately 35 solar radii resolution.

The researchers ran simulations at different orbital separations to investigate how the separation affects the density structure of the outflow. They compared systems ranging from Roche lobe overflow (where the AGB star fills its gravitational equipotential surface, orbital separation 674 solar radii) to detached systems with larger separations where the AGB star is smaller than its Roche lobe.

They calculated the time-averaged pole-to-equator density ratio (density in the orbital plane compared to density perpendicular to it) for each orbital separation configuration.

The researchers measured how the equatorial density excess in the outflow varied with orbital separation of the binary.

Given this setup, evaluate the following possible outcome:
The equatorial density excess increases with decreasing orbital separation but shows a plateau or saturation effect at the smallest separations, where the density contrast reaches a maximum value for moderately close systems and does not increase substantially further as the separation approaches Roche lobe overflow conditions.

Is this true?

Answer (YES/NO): NO